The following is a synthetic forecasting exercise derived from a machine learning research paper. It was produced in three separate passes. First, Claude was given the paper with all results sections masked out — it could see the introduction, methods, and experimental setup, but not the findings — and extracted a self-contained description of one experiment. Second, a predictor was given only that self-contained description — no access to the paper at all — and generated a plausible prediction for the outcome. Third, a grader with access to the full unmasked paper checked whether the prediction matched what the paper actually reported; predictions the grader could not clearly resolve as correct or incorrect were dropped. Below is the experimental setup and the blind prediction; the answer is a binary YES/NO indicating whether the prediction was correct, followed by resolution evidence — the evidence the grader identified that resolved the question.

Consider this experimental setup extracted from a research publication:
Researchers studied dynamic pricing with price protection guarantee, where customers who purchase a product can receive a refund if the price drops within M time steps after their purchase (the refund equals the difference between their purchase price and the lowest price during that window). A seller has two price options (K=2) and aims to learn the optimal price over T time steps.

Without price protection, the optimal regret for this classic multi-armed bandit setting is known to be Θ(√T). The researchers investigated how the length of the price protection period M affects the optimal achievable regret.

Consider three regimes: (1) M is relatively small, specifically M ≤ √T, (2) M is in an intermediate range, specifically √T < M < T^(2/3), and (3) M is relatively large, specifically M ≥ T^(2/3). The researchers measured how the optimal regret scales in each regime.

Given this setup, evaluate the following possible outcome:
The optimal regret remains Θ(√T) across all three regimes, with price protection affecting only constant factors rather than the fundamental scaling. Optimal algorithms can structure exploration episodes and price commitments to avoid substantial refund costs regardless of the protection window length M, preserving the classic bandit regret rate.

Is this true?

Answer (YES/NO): NO